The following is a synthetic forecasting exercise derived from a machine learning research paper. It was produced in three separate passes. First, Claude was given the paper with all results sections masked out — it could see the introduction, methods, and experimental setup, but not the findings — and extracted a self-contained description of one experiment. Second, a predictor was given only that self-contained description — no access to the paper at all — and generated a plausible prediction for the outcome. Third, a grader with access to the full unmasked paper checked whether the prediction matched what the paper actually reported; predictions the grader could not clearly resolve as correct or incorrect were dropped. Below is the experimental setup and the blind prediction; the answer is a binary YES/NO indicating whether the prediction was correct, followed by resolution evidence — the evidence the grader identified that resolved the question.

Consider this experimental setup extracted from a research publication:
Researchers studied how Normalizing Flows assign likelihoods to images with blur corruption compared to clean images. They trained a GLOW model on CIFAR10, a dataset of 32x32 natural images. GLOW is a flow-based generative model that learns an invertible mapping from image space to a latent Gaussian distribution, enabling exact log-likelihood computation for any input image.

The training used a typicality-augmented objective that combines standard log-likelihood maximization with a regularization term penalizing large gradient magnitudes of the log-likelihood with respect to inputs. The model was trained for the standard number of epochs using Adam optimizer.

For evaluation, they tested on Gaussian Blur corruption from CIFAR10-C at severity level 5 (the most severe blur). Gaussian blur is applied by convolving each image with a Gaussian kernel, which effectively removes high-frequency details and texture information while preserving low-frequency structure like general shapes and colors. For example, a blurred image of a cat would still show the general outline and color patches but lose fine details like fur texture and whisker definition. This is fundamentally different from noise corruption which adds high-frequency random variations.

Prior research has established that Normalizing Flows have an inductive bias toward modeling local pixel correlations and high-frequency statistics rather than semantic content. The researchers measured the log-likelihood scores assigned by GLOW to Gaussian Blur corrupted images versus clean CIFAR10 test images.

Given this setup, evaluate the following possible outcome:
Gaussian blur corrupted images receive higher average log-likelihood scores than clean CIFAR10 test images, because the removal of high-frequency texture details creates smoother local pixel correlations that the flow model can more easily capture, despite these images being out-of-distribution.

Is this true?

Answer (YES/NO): YES